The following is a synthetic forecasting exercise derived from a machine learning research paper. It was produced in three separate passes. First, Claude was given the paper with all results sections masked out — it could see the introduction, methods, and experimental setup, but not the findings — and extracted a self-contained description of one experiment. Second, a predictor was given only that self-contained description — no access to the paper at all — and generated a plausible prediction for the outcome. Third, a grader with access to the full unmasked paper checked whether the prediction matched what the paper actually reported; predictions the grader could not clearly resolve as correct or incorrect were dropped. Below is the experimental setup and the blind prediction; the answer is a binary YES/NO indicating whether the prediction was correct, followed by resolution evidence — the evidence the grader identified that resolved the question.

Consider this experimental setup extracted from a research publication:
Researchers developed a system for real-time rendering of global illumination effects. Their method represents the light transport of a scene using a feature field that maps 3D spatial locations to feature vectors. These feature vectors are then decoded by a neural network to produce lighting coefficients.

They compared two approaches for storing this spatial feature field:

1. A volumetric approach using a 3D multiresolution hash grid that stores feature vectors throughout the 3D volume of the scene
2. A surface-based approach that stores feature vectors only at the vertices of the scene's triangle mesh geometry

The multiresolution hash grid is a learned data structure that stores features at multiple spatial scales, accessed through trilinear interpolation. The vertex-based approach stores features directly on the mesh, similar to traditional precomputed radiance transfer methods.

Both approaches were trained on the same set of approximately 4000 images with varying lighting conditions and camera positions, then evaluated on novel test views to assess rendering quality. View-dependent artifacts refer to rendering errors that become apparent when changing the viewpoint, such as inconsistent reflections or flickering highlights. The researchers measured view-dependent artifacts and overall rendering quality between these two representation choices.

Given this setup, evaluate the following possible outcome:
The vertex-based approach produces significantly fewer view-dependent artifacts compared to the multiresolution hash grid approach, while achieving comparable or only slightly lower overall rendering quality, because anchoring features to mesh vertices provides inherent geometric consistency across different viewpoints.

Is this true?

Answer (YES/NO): NO